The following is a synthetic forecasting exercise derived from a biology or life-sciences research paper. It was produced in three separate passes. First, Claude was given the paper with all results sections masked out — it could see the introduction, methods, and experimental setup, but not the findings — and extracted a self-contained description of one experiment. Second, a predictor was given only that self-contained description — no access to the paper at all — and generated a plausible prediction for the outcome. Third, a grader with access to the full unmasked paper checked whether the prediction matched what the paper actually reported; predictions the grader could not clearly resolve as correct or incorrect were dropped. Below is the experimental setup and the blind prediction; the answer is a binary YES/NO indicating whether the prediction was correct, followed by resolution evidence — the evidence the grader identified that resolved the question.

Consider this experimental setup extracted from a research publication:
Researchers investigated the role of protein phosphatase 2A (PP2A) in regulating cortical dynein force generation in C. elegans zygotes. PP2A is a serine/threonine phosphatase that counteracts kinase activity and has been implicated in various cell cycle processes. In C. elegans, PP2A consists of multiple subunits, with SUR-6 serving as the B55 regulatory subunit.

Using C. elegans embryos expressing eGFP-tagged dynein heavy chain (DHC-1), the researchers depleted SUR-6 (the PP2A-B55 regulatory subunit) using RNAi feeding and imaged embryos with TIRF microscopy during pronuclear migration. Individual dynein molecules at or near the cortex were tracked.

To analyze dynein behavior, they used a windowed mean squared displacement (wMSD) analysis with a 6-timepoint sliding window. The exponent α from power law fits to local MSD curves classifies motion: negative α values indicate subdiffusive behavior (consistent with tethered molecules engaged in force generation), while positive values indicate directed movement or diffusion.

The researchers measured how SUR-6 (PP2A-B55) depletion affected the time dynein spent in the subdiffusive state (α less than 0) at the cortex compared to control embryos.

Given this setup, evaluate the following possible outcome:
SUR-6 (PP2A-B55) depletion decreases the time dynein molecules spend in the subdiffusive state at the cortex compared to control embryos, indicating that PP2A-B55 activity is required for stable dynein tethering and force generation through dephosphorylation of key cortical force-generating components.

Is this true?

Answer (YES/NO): NO